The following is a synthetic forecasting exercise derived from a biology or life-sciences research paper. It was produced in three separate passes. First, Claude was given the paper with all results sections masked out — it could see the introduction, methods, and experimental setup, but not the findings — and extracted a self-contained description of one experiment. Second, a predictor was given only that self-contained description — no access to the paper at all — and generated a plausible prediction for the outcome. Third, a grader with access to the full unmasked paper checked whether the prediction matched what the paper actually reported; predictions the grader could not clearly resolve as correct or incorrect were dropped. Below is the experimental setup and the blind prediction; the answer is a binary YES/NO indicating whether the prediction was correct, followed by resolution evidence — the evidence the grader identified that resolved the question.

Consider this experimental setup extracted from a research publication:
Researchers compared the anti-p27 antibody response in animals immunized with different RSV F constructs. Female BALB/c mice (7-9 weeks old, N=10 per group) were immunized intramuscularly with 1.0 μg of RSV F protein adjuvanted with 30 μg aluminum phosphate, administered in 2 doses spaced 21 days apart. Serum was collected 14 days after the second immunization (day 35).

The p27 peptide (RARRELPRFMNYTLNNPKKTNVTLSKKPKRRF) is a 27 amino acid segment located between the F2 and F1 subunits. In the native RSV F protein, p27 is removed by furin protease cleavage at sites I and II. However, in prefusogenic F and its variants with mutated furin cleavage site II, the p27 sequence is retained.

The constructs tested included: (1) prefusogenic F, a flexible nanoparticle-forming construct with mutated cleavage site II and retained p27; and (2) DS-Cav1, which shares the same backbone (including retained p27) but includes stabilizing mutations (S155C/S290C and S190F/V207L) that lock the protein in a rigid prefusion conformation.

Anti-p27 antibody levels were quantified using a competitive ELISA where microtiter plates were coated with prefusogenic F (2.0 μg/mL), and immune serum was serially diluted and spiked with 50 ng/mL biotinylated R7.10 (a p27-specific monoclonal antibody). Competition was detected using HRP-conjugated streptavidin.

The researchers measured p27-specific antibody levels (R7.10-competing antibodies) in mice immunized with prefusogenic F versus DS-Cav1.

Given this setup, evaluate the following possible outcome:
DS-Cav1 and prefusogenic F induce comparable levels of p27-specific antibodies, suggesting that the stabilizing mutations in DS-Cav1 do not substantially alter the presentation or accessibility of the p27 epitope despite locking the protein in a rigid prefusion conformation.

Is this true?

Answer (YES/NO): NO